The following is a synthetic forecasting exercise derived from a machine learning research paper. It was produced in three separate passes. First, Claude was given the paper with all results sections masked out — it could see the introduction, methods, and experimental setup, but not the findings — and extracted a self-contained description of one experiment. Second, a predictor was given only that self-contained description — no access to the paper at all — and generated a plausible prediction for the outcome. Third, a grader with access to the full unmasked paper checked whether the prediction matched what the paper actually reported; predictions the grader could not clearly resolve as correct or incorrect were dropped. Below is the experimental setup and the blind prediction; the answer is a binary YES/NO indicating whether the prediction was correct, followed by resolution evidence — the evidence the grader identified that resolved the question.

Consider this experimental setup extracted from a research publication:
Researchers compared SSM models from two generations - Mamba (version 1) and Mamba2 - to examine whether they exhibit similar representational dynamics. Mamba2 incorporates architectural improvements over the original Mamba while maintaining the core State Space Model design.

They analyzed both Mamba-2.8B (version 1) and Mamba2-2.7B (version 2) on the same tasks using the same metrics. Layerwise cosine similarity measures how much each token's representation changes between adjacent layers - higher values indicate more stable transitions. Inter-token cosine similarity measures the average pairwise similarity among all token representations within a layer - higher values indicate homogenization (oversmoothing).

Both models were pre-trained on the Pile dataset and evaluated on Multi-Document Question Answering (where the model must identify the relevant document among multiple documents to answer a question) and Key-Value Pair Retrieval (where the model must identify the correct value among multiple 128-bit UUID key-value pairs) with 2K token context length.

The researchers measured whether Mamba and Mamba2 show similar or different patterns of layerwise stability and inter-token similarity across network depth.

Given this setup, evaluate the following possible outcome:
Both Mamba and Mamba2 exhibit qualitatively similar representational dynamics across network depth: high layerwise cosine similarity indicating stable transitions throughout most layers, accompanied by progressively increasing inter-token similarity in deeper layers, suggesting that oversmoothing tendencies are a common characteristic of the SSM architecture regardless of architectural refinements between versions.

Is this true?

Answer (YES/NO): NO